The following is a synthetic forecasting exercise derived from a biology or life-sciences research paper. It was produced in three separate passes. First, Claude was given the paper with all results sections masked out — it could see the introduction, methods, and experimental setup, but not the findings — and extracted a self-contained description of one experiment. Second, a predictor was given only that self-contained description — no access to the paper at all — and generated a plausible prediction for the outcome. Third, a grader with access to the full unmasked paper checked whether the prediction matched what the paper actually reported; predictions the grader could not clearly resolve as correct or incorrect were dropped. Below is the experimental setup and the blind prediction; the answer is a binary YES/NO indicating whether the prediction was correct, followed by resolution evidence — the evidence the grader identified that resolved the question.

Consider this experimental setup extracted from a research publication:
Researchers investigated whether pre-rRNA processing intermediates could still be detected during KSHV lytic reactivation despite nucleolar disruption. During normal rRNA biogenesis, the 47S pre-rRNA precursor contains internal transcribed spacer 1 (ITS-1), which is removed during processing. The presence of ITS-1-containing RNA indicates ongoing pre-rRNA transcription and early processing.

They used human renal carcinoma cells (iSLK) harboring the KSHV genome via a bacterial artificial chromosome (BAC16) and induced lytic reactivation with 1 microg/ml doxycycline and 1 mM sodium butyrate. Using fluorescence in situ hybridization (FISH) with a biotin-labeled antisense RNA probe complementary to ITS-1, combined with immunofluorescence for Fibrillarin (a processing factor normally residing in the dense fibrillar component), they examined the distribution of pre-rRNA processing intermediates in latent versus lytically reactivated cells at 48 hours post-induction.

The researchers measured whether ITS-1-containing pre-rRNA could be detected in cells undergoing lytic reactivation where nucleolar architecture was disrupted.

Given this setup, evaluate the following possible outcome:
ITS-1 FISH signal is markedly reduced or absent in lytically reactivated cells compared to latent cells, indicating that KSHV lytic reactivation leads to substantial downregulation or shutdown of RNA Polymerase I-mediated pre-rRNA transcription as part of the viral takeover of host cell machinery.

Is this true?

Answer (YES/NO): NO